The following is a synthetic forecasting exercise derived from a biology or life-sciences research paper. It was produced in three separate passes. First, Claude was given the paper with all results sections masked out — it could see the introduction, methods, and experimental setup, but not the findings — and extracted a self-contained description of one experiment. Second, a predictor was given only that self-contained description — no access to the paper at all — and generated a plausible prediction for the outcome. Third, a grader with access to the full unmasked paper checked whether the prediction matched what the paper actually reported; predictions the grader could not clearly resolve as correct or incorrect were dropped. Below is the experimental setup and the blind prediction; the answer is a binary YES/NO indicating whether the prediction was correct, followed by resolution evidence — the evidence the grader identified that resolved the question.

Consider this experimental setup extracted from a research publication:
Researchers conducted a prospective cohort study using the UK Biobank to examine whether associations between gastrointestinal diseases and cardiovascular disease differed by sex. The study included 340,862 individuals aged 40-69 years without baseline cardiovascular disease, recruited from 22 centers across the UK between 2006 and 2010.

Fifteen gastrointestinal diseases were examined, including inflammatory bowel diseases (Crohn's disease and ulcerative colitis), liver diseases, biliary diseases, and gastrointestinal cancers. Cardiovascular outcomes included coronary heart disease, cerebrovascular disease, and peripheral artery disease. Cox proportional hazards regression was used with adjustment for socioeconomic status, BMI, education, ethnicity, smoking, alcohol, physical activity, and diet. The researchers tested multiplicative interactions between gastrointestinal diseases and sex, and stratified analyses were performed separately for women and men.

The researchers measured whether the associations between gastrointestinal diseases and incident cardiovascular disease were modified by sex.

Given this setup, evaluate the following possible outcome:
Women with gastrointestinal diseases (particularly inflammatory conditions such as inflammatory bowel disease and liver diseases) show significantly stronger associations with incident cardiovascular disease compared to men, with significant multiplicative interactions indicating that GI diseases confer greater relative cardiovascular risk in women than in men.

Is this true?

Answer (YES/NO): NO